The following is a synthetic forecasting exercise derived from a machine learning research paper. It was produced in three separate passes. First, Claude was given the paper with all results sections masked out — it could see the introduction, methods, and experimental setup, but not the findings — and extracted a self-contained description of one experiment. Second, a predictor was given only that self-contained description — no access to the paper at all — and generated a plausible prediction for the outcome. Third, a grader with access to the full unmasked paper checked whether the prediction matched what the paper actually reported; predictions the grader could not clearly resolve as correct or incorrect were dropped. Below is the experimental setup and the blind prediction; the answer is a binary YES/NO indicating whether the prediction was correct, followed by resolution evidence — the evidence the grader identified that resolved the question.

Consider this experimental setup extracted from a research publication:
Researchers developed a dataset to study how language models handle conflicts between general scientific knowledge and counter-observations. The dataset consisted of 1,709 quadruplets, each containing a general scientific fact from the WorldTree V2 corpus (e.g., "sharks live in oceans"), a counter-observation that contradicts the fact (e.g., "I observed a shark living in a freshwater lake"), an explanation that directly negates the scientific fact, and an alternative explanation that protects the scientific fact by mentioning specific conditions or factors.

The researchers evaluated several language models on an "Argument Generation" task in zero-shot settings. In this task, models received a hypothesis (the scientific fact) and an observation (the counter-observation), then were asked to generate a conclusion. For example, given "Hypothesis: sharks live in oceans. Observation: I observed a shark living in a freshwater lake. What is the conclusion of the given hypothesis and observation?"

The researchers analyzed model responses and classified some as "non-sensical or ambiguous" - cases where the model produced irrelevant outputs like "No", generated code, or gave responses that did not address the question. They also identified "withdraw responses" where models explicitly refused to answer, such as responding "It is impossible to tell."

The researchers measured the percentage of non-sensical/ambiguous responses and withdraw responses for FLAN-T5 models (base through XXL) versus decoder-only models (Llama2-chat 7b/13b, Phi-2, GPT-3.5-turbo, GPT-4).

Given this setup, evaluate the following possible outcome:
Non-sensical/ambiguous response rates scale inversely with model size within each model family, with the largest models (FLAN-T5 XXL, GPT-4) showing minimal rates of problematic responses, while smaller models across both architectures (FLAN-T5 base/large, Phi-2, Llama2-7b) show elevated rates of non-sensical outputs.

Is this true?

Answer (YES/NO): NO